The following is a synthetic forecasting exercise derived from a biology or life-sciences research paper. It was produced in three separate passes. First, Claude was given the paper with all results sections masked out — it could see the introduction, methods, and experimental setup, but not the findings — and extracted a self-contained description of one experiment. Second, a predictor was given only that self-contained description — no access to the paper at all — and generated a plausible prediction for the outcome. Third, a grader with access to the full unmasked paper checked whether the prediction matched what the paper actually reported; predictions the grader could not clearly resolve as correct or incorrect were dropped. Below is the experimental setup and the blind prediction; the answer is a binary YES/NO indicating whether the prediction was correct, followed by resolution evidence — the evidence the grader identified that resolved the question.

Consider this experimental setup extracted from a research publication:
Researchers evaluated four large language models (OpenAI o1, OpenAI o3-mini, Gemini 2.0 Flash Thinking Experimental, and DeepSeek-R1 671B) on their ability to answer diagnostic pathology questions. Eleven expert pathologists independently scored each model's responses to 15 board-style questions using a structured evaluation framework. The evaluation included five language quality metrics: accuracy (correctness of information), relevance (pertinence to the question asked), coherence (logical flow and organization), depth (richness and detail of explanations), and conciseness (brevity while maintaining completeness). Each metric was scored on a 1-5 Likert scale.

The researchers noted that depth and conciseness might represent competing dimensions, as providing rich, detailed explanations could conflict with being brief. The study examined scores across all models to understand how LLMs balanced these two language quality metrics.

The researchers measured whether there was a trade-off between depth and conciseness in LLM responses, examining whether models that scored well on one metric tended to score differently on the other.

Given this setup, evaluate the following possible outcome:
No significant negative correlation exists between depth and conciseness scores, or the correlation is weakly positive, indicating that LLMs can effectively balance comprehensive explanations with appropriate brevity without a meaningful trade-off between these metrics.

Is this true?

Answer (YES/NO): NO